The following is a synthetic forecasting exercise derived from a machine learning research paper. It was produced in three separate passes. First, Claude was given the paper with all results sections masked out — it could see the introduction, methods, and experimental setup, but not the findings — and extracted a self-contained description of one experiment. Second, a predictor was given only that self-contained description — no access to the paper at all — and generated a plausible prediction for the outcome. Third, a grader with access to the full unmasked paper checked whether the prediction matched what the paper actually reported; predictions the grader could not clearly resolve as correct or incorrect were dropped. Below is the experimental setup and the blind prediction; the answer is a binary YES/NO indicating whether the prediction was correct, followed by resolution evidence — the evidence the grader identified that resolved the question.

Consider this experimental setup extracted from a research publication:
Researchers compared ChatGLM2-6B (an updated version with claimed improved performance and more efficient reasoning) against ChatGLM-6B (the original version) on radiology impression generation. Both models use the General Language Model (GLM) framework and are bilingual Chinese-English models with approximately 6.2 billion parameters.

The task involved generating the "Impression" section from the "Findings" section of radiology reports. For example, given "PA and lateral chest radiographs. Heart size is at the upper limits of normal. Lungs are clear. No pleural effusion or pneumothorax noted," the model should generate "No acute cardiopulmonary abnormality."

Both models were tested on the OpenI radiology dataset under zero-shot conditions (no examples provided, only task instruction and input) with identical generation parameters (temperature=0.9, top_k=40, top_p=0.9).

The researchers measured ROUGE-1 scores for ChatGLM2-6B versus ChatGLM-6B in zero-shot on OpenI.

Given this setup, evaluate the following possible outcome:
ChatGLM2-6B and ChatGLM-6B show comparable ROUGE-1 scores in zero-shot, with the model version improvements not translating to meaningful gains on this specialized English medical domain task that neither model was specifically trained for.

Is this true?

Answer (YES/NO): NO